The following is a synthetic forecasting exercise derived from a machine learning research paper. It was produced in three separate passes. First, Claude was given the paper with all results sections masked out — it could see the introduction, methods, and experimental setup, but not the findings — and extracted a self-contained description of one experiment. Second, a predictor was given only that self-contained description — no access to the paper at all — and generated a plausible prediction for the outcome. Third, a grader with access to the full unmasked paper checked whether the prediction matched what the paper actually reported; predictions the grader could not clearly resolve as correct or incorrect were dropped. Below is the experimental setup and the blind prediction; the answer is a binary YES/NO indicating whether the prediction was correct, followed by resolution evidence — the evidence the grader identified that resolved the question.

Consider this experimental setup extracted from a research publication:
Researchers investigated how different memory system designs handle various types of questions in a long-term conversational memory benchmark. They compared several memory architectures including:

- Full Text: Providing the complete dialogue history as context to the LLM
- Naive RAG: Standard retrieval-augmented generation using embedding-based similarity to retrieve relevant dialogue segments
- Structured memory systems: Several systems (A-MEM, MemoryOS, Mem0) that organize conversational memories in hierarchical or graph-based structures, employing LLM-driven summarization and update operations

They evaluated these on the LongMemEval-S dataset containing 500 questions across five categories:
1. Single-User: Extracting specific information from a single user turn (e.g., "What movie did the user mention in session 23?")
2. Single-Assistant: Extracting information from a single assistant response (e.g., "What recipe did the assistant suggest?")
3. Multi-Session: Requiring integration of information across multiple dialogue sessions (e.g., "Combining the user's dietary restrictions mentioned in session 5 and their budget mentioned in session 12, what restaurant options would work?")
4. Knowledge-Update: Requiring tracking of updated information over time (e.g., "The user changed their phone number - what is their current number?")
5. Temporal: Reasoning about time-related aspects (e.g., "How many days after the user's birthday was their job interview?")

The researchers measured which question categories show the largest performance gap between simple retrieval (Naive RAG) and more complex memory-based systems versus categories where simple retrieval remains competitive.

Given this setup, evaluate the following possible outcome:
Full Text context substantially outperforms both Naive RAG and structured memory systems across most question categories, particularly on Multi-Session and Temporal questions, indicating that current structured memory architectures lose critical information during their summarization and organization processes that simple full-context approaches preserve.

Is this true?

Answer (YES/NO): NO